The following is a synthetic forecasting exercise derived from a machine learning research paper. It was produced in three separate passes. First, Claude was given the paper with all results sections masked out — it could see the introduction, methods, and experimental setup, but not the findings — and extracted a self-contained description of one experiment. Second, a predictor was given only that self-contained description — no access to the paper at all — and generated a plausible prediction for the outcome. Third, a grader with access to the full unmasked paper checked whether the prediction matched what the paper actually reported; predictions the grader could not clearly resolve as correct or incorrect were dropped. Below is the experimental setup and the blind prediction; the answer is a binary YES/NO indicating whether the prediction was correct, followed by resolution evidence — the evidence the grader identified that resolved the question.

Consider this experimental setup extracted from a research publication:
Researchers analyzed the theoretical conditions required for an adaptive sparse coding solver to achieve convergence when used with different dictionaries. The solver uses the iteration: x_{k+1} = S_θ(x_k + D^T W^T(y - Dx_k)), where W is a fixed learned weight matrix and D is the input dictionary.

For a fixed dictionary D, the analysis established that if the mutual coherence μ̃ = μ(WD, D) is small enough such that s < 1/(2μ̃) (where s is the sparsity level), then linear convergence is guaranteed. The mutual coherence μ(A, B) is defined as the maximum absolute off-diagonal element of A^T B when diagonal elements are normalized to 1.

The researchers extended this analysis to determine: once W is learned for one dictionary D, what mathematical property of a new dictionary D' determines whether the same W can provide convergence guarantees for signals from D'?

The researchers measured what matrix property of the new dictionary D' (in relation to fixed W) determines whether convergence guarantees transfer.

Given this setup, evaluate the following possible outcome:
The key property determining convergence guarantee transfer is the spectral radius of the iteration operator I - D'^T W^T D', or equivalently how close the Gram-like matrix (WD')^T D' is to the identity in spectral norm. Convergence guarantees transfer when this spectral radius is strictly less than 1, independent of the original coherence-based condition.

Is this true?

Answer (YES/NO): NO